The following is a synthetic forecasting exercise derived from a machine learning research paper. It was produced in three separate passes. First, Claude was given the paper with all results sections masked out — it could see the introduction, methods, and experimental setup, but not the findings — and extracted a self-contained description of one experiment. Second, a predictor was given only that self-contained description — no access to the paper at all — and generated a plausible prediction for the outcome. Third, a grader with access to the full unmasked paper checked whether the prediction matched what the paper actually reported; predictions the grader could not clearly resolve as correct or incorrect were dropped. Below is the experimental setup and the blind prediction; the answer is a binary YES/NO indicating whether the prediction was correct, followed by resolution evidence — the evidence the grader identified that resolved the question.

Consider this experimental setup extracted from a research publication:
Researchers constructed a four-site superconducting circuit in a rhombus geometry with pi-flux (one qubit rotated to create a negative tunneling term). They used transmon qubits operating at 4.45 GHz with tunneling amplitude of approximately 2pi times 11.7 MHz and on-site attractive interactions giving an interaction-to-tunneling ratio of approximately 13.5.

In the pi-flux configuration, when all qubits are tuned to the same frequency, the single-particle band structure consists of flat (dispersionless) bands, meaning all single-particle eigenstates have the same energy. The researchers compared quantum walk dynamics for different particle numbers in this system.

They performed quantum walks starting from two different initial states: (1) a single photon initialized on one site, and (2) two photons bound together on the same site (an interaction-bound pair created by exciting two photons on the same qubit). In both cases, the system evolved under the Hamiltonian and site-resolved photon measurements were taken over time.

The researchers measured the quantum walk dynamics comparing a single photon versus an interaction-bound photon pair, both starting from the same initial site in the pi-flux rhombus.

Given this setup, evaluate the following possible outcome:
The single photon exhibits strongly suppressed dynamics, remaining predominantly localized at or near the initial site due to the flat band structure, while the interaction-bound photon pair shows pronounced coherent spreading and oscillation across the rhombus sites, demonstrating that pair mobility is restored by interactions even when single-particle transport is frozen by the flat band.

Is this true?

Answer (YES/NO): NO